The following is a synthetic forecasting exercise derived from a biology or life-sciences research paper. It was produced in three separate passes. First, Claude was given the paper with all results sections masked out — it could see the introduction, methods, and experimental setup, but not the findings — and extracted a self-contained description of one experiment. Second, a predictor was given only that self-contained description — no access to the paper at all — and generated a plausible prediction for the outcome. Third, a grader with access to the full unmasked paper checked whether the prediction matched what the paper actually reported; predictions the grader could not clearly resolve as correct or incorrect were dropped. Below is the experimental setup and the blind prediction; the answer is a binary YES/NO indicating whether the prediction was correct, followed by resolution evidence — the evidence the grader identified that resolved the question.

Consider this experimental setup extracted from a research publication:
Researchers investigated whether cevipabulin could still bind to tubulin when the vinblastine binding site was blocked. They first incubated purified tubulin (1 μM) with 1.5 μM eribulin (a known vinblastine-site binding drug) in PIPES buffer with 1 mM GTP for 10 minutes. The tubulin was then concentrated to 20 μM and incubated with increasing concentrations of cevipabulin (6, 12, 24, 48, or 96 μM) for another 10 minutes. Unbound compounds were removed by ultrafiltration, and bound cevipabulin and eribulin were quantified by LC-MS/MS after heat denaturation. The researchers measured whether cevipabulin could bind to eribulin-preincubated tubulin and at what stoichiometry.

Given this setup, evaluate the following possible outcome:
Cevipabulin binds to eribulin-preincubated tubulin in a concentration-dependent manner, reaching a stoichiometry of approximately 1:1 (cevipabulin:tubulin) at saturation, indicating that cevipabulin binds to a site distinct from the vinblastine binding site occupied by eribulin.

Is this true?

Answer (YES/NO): YES